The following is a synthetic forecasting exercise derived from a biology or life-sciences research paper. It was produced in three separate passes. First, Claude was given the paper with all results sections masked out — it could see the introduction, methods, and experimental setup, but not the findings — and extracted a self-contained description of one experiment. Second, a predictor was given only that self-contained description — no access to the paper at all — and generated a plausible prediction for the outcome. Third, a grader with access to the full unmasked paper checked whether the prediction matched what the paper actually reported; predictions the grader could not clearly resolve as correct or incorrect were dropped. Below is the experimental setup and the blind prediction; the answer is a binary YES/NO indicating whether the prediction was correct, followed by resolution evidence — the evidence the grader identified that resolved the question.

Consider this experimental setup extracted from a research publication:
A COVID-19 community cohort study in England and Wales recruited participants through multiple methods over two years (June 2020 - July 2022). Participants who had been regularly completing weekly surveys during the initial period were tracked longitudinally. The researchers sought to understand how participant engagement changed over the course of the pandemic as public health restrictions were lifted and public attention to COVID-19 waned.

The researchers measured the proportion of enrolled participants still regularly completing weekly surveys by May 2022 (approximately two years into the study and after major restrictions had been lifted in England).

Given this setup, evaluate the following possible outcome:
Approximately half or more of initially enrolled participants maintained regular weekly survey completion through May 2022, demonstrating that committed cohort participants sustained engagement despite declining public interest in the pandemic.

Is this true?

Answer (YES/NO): YES